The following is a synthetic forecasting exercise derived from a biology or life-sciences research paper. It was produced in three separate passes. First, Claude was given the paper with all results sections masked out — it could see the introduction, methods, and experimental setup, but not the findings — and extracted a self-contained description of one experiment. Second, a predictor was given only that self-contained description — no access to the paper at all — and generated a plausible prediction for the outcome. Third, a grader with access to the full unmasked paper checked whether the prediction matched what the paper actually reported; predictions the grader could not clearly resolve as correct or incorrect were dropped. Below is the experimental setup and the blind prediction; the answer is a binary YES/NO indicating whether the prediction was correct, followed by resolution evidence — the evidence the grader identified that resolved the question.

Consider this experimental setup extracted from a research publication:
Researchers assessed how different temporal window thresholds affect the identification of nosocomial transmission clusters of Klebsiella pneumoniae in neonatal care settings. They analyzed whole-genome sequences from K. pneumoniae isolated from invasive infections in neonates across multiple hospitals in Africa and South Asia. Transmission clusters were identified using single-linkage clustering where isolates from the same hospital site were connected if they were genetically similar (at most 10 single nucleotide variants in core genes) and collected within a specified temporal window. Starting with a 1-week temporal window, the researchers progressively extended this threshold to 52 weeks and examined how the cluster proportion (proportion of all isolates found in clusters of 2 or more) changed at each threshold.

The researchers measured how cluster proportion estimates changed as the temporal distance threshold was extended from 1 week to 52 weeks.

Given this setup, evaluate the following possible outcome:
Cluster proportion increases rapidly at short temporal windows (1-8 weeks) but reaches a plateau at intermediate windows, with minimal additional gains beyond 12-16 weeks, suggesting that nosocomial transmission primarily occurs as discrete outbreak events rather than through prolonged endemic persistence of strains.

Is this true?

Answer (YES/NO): NO